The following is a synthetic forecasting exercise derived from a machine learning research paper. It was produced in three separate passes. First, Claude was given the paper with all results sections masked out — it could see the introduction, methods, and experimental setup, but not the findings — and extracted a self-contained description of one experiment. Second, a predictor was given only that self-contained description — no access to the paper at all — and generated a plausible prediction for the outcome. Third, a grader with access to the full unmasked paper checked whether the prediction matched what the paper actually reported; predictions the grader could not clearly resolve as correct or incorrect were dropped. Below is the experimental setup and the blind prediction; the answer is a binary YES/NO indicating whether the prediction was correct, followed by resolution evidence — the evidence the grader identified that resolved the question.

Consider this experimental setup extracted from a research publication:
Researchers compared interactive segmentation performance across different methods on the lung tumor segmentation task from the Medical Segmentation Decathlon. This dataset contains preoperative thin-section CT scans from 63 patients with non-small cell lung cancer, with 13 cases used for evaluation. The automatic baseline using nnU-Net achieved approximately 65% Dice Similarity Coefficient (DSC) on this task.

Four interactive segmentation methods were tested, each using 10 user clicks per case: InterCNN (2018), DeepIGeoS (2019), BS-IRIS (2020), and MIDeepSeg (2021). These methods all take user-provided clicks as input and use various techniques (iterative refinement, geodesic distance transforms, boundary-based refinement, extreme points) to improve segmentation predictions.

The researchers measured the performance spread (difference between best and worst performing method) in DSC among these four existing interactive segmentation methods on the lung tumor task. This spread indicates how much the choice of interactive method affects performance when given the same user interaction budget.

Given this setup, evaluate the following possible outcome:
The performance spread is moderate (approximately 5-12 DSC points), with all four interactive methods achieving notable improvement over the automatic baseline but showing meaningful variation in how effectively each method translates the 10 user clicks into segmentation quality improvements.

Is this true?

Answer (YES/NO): NO